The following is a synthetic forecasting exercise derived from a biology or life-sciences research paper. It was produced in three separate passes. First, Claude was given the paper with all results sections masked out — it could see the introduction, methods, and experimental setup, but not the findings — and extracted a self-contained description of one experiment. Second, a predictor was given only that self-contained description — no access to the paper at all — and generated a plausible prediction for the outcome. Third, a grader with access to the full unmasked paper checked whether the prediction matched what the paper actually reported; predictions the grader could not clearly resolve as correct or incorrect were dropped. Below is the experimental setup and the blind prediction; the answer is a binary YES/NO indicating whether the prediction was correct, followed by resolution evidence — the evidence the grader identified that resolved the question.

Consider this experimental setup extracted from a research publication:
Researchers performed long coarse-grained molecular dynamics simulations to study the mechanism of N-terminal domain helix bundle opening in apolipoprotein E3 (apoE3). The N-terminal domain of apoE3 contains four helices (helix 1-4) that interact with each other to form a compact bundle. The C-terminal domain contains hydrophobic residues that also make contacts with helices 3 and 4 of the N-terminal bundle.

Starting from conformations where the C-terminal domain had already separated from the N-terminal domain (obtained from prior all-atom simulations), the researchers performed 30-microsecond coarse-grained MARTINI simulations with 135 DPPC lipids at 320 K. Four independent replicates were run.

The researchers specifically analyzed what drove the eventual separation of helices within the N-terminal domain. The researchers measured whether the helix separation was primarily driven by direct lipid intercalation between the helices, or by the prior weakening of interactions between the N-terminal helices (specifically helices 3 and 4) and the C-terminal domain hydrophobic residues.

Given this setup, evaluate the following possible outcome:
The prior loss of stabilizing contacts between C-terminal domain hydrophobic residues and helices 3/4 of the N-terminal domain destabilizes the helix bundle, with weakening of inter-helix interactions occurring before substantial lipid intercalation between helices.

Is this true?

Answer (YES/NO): YES